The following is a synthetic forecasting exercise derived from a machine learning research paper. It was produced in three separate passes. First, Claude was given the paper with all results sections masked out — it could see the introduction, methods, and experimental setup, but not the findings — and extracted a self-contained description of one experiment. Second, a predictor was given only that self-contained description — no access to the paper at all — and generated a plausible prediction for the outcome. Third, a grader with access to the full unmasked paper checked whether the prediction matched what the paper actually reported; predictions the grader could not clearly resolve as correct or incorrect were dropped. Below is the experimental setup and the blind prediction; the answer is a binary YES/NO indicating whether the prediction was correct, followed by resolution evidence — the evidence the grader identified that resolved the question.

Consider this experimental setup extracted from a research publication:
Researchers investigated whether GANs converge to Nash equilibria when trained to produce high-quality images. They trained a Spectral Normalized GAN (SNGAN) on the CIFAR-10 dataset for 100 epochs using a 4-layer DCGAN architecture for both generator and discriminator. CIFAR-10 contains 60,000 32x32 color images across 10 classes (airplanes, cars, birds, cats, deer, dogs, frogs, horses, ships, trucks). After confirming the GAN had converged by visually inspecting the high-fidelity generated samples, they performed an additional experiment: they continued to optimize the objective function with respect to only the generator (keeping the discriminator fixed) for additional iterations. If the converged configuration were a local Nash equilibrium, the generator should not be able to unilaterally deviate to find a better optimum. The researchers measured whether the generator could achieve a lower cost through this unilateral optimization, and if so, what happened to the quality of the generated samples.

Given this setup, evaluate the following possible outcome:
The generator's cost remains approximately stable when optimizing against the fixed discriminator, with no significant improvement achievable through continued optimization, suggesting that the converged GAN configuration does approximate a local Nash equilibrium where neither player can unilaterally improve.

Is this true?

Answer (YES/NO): NO